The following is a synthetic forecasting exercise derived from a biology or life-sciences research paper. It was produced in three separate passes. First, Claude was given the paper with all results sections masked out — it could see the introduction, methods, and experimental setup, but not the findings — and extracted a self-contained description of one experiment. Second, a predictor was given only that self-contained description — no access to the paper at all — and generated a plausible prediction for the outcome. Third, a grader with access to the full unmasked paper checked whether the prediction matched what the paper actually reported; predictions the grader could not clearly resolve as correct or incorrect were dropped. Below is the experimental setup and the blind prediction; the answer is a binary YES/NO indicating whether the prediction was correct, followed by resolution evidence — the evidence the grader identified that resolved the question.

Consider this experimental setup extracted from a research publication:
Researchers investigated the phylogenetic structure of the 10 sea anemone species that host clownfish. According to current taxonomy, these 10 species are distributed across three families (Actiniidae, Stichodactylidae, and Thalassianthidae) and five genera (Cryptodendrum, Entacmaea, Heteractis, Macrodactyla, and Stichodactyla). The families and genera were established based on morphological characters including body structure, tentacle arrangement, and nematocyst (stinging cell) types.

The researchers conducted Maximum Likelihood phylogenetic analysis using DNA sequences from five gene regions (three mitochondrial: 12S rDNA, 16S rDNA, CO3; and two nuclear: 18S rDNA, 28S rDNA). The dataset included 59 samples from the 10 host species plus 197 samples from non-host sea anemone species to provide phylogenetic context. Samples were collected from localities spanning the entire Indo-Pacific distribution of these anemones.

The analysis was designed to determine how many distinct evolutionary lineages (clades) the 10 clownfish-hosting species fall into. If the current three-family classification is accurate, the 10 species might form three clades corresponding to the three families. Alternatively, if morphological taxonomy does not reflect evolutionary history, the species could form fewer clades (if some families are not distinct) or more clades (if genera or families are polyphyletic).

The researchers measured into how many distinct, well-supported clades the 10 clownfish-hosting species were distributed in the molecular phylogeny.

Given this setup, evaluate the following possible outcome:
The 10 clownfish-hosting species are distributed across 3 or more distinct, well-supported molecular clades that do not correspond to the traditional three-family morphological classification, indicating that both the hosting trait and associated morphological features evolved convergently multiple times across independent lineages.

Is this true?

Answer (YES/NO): YES